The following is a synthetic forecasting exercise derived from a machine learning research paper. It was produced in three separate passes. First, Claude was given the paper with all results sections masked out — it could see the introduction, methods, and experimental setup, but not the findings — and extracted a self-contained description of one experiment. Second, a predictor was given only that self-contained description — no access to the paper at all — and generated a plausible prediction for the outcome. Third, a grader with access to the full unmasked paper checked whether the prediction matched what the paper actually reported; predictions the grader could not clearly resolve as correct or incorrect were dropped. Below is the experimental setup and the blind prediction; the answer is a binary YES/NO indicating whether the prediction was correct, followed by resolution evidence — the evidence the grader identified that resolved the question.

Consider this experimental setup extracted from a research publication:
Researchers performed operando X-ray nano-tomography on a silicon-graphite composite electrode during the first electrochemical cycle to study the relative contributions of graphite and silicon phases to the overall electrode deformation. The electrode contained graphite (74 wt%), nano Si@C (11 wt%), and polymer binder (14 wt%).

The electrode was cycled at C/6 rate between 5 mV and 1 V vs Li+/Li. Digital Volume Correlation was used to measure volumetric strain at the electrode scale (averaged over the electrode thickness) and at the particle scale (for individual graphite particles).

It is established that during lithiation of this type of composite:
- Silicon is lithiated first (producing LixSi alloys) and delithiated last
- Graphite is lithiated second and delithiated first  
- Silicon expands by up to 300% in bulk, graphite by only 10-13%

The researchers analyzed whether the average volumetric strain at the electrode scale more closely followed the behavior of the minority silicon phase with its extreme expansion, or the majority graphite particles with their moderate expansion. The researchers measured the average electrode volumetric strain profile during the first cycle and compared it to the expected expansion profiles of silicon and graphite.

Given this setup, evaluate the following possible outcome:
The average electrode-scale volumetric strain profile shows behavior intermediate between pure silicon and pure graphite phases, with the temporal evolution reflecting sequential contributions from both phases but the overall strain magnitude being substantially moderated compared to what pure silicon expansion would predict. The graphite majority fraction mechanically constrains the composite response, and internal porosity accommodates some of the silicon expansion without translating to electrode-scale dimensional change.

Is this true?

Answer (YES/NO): NO